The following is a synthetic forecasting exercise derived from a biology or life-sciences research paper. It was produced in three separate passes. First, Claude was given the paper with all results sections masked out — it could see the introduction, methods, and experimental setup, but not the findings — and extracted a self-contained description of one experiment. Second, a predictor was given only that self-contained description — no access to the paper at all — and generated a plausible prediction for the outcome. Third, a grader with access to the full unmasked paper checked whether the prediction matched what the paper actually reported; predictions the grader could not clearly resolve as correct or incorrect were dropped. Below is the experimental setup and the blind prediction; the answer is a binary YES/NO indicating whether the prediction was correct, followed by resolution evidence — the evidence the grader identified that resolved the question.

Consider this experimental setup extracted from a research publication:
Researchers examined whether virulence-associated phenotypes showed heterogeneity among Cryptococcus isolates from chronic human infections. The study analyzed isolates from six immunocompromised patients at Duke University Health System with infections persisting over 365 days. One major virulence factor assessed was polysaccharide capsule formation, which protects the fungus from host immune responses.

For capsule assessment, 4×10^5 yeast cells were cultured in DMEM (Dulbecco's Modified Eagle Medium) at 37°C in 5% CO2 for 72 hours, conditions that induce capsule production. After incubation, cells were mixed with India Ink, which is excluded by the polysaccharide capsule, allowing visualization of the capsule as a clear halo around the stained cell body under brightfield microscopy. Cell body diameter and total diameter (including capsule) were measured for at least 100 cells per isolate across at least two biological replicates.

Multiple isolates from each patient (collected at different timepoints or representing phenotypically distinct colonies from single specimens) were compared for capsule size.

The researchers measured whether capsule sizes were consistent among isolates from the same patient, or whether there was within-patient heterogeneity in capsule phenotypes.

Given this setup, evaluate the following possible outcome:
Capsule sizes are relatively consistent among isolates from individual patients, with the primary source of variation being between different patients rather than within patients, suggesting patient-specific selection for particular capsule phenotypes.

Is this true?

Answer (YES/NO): NO